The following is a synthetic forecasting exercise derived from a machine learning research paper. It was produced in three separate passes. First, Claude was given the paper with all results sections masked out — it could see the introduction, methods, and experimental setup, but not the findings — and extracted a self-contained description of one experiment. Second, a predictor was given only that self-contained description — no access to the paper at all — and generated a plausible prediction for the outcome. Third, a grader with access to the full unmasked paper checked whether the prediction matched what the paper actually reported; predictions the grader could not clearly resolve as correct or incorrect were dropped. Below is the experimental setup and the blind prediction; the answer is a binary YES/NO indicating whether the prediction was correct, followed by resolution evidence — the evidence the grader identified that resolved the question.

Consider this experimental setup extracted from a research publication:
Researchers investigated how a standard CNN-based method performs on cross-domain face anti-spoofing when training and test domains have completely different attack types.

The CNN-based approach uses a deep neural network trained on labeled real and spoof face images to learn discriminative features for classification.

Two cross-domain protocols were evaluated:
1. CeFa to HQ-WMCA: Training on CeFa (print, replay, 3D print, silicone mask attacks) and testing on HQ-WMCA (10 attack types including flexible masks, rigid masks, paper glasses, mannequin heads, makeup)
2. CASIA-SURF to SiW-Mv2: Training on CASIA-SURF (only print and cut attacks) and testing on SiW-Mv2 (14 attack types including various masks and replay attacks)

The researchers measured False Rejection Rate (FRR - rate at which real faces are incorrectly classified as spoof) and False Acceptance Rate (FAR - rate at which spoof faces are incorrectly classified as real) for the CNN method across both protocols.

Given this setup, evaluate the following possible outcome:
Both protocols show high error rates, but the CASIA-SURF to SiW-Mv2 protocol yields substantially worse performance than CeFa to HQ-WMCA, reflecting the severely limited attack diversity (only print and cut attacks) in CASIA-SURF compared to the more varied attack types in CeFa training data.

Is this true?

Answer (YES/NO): NO